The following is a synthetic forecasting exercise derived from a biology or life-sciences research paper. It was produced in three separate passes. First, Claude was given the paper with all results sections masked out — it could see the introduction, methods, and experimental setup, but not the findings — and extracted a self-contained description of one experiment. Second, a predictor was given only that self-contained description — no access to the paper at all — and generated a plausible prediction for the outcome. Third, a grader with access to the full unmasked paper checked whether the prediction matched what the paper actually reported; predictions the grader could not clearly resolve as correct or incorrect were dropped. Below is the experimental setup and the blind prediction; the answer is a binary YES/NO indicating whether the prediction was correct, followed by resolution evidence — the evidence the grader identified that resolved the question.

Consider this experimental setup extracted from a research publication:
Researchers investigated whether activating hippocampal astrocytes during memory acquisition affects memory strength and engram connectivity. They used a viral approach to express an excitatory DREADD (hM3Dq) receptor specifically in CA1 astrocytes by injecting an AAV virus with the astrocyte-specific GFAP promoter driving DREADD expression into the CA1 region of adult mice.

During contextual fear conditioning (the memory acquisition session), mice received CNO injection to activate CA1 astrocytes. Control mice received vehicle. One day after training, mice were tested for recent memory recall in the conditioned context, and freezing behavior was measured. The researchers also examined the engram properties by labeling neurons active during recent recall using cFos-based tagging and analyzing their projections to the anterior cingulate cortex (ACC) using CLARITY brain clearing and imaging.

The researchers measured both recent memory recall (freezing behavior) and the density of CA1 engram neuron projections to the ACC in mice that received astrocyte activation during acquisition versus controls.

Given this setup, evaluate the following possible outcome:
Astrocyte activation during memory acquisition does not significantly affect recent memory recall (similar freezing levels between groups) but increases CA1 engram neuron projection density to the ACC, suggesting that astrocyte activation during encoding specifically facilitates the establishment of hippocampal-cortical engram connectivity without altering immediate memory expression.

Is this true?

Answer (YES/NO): NO